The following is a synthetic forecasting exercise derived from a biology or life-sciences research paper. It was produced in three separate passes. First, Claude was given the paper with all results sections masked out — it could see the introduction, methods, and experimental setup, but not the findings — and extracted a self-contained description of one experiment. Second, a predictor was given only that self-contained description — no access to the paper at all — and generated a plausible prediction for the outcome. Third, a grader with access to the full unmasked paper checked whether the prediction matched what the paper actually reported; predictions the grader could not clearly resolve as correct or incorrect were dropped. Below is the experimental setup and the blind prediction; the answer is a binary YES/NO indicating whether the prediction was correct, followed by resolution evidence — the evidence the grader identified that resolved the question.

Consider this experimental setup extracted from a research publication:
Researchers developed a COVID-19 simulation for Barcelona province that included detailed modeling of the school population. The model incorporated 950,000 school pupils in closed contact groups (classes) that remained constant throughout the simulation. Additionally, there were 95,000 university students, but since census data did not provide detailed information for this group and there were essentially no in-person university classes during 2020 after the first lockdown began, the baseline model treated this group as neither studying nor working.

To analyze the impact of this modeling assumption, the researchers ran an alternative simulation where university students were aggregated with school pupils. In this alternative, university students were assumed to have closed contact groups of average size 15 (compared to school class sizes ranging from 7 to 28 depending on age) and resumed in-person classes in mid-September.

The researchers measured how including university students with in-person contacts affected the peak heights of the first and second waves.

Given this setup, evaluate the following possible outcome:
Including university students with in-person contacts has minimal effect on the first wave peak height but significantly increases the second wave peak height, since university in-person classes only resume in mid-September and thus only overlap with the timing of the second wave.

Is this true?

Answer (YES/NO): NO